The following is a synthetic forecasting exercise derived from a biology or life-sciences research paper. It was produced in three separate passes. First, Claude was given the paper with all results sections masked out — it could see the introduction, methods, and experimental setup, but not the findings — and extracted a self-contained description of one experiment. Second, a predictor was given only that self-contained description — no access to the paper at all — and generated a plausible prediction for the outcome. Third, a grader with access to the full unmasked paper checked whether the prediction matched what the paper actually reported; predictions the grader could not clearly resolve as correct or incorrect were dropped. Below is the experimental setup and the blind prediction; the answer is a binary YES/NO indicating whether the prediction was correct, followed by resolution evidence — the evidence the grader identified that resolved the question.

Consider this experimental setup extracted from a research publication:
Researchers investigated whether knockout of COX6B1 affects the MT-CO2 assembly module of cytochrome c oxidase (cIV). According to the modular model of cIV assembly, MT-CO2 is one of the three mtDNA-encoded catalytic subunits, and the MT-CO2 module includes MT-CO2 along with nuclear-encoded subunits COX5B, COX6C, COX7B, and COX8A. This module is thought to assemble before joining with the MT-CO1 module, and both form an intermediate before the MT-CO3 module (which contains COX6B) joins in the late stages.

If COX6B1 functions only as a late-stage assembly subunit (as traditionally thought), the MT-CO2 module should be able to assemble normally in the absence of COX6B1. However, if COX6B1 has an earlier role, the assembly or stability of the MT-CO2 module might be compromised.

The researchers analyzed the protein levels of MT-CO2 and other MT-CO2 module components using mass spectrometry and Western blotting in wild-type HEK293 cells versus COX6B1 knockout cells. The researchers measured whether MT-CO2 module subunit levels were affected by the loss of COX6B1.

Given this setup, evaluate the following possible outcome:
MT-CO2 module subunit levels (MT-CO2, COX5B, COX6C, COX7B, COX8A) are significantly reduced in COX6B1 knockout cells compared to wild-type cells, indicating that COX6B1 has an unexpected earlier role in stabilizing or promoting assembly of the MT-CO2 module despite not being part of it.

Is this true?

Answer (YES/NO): YES